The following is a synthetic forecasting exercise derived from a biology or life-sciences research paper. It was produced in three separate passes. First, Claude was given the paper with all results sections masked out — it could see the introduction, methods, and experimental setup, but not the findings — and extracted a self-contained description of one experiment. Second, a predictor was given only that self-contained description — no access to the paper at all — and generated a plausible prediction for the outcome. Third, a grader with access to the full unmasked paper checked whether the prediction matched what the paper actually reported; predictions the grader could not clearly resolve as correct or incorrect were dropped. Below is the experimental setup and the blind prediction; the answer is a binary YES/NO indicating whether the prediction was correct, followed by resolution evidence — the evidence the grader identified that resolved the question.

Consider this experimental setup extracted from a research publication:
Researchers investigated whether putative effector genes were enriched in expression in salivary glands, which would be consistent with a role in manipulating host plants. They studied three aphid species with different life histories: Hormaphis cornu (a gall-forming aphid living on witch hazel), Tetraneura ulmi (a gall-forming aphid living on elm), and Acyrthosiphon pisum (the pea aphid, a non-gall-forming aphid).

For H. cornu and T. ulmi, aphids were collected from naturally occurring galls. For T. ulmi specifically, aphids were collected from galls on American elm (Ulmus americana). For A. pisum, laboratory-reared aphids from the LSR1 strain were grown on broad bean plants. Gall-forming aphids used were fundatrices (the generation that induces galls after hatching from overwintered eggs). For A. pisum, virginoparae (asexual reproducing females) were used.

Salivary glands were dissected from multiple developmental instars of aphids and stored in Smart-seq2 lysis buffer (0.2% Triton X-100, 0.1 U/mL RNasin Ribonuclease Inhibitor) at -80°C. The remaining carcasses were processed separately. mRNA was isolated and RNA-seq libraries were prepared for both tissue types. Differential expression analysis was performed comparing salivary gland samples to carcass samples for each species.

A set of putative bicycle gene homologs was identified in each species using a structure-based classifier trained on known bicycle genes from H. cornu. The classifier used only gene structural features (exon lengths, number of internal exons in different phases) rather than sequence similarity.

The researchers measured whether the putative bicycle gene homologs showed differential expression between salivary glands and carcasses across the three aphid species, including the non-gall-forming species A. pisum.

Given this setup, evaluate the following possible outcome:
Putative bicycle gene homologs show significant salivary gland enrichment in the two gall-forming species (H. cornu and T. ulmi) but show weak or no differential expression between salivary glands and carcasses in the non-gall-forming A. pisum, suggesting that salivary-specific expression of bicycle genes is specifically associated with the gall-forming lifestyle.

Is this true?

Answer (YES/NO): NO